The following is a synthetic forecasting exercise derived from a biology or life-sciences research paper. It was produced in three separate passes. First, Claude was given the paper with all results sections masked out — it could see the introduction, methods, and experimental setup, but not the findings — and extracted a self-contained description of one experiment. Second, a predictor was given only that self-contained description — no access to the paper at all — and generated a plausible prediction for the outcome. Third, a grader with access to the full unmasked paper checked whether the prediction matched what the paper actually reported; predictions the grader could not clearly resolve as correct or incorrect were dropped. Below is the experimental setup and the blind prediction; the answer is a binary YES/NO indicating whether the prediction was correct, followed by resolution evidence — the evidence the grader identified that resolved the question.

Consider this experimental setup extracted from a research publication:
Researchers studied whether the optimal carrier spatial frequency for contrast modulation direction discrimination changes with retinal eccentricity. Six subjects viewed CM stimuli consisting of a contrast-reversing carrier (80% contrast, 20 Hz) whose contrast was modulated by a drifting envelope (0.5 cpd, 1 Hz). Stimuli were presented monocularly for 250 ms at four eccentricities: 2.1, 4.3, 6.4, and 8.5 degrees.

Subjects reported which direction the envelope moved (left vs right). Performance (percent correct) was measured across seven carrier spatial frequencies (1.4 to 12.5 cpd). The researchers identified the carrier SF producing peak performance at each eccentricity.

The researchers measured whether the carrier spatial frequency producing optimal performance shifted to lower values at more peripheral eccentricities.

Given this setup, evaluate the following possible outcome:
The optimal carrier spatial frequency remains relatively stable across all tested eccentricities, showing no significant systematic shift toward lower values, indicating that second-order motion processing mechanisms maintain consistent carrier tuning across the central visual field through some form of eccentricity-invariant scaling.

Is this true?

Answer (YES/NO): YES